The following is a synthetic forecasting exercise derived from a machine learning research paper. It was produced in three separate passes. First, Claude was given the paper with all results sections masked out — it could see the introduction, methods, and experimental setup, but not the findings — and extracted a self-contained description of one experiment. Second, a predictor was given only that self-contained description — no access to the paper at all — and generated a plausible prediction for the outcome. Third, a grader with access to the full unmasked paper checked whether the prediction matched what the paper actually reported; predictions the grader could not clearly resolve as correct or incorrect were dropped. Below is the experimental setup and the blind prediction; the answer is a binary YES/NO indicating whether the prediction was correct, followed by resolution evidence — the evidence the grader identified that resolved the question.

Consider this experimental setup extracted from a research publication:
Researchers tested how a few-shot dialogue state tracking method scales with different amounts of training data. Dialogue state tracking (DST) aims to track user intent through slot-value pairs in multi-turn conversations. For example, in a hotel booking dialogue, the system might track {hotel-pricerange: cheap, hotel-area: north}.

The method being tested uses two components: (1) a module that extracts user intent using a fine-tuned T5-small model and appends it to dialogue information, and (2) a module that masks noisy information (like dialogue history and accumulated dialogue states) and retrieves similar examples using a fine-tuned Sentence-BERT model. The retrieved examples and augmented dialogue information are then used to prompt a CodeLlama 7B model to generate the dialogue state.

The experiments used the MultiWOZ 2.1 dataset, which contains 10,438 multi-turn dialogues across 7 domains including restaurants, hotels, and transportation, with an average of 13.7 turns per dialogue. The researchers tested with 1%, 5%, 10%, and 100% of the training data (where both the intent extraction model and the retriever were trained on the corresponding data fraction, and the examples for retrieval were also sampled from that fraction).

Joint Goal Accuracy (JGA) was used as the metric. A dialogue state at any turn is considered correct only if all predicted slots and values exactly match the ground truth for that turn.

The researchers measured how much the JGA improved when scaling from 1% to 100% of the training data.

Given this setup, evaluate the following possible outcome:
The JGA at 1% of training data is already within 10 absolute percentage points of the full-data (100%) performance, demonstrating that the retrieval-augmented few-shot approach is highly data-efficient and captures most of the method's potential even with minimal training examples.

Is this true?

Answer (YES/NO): YES